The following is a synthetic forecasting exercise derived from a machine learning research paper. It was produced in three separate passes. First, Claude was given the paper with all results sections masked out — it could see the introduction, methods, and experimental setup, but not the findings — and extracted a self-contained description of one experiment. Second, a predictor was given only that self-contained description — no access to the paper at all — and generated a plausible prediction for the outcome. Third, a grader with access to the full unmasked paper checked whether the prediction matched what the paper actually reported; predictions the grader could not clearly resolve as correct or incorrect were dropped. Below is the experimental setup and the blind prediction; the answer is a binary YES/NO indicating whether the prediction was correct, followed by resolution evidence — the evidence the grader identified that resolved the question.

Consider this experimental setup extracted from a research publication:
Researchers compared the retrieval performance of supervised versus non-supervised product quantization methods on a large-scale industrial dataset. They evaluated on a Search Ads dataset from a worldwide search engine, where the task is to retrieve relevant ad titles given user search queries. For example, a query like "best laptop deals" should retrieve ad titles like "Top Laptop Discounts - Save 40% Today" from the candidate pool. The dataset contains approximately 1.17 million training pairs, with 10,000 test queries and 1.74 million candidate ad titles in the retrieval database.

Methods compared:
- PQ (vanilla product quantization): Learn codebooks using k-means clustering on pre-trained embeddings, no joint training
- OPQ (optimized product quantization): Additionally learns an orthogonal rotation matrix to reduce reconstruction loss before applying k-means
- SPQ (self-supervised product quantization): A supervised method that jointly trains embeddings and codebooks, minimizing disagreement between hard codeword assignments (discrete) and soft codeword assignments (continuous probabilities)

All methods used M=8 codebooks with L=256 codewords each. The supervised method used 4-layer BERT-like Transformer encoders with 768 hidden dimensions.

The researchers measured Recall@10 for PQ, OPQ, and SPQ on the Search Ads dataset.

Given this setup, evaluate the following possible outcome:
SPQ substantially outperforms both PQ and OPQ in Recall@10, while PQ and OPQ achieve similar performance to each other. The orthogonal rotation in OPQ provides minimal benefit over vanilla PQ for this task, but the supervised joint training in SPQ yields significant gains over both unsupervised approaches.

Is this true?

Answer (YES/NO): NO